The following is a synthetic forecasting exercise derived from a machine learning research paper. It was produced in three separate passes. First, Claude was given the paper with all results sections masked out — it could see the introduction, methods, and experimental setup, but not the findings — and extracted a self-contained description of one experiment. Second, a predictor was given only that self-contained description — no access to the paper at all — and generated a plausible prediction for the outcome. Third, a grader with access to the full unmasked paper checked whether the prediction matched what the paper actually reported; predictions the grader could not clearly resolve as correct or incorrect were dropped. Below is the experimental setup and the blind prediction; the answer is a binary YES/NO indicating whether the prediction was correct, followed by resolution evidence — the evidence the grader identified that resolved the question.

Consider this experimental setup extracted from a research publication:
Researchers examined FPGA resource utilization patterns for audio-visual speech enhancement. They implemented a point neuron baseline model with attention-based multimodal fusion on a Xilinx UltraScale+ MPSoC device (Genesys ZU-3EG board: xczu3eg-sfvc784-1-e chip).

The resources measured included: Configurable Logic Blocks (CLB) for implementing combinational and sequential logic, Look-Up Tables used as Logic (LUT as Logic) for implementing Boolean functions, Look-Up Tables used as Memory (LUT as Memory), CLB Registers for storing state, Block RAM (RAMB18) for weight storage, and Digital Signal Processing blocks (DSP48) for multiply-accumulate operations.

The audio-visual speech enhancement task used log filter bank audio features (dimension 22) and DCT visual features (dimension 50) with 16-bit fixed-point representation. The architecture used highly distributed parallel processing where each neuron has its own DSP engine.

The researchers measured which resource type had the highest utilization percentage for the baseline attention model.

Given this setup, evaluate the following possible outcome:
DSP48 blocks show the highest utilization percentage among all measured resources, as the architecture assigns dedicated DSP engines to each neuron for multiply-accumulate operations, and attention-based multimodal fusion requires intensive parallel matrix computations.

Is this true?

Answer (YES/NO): NO